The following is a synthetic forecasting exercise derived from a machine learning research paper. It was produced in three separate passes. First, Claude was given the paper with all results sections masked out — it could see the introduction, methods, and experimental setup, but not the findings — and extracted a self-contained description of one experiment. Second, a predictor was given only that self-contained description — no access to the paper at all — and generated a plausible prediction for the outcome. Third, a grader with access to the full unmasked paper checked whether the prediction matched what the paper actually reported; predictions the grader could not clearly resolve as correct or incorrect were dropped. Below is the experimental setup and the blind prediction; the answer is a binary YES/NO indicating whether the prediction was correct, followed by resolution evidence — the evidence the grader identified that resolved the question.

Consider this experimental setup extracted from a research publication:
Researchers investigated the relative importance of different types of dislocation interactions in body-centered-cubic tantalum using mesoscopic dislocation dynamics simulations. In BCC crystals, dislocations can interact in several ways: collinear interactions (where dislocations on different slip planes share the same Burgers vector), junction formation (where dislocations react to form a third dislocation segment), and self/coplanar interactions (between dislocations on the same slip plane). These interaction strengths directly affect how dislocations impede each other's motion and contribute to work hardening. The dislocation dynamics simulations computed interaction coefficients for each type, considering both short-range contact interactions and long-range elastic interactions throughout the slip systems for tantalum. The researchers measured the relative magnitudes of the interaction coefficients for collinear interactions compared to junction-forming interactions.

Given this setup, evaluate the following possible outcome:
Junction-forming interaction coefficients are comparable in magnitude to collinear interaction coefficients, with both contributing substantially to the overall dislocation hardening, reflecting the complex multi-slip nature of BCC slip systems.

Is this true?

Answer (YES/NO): NO